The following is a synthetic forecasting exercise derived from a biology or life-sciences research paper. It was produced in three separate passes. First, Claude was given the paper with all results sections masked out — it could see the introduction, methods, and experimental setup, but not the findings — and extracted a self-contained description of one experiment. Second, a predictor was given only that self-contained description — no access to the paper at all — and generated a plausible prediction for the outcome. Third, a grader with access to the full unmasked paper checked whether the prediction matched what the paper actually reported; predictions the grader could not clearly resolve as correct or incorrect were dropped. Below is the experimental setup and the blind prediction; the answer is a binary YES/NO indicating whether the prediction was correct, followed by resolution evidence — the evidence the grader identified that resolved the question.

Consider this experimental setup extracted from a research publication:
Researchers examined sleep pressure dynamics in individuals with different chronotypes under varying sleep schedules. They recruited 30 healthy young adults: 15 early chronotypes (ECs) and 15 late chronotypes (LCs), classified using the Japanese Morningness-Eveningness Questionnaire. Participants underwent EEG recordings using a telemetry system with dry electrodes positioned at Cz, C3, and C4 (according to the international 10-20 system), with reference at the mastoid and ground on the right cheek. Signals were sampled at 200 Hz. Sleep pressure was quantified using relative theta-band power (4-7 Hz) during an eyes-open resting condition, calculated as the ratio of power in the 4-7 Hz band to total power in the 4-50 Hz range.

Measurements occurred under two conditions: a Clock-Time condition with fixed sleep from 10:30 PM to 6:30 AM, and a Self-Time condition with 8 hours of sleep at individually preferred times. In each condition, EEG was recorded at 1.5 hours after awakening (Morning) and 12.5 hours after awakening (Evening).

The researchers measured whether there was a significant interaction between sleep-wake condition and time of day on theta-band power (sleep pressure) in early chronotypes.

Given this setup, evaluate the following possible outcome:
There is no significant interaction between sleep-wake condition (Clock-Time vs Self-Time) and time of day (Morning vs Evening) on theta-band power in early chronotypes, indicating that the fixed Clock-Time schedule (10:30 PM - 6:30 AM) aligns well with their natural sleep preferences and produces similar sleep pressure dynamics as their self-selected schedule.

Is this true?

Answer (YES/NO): YES